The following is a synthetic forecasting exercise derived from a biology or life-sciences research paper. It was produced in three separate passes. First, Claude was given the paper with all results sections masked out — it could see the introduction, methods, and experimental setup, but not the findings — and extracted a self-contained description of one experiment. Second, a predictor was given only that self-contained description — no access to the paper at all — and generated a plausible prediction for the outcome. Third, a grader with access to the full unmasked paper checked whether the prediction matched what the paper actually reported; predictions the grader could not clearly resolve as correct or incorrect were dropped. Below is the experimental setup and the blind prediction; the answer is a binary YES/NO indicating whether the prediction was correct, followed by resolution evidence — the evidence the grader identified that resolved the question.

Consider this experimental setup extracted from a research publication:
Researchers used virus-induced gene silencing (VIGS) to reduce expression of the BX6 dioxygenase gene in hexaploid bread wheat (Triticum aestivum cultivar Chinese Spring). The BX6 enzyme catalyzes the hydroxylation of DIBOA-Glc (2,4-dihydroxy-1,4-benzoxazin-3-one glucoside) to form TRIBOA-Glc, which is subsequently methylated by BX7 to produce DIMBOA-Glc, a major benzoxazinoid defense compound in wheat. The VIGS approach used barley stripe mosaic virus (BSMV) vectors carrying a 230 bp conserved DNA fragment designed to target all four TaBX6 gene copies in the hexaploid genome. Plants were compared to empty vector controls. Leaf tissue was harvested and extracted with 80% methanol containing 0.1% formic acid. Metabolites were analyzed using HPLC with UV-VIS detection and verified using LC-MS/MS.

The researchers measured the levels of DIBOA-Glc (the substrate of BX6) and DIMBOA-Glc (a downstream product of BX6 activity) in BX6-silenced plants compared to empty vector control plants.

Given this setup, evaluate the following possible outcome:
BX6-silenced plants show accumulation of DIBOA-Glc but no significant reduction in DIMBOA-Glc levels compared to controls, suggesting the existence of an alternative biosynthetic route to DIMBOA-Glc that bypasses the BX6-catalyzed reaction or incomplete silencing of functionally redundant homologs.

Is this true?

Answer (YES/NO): NO